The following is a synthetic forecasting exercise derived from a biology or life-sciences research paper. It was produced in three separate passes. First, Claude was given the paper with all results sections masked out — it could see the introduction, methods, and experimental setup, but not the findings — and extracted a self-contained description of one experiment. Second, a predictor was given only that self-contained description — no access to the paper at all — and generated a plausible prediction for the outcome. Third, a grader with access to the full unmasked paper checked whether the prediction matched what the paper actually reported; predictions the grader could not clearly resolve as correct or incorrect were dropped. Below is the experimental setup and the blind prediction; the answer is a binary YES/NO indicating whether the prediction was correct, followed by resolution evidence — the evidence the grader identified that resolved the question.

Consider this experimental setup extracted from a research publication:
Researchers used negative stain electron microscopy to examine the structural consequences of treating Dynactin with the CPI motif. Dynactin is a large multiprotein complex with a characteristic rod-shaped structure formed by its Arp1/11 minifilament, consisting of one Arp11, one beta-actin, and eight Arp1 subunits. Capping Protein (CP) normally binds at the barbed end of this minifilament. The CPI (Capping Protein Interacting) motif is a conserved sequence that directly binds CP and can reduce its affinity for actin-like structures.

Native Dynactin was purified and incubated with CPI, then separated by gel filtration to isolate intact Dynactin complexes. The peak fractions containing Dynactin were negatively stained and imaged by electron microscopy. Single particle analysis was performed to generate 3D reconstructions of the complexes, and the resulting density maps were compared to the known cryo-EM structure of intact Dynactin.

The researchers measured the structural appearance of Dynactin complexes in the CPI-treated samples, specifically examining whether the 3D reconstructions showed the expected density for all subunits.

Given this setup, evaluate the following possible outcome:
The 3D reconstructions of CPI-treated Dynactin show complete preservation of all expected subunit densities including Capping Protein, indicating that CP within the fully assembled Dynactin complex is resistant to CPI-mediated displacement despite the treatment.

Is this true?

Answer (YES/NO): NO